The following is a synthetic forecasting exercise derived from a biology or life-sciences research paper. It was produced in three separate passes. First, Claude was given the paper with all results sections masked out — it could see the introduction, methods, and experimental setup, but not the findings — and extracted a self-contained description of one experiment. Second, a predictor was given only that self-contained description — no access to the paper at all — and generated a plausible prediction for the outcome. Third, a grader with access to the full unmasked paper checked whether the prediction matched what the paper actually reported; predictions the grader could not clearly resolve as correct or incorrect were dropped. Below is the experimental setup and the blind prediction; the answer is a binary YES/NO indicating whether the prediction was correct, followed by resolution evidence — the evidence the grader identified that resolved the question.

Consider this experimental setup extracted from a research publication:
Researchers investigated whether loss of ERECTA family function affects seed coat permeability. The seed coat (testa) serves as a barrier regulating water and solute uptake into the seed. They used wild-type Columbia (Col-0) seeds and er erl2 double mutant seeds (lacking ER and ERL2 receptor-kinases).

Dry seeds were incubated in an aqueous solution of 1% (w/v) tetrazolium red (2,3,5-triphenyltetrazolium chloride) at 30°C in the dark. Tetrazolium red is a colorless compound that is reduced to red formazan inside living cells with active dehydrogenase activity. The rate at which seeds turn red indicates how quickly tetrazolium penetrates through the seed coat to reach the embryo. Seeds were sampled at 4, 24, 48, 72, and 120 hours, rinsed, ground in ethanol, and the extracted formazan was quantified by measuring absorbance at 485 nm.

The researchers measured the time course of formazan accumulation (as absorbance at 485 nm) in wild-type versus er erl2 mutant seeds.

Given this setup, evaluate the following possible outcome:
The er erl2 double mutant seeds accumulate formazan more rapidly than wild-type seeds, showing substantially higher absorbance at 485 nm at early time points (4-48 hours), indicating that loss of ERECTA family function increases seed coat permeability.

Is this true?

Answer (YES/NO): NO